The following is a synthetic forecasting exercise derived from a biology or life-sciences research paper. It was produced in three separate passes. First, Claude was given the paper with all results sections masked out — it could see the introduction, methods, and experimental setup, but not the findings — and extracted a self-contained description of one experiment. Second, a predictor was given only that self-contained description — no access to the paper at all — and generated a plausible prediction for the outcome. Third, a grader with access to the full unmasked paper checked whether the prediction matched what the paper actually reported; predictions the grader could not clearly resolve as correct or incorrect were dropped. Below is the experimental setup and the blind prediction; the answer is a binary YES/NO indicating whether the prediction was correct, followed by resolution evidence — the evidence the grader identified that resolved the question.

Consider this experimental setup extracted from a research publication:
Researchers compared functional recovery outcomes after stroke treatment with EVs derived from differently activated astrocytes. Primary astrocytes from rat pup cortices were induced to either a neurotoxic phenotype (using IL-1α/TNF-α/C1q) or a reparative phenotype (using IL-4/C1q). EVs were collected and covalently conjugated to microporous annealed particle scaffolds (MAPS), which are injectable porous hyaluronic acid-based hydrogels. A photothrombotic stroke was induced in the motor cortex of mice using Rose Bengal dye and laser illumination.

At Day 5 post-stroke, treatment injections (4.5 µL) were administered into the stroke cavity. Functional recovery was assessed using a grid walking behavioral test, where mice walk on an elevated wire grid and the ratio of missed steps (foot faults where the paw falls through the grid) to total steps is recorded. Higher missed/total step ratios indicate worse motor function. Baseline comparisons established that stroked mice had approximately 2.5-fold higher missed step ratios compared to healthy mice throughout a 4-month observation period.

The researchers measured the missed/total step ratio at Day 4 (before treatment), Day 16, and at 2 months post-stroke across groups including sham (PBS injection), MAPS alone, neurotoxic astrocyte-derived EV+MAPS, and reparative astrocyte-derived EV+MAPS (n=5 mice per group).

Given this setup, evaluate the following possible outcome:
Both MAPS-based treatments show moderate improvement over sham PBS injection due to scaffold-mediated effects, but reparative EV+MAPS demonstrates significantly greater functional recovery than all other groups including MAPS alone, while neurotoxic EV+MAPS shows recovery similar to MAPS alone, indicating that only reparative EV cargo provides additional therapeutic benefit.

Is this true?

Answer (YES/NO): NO